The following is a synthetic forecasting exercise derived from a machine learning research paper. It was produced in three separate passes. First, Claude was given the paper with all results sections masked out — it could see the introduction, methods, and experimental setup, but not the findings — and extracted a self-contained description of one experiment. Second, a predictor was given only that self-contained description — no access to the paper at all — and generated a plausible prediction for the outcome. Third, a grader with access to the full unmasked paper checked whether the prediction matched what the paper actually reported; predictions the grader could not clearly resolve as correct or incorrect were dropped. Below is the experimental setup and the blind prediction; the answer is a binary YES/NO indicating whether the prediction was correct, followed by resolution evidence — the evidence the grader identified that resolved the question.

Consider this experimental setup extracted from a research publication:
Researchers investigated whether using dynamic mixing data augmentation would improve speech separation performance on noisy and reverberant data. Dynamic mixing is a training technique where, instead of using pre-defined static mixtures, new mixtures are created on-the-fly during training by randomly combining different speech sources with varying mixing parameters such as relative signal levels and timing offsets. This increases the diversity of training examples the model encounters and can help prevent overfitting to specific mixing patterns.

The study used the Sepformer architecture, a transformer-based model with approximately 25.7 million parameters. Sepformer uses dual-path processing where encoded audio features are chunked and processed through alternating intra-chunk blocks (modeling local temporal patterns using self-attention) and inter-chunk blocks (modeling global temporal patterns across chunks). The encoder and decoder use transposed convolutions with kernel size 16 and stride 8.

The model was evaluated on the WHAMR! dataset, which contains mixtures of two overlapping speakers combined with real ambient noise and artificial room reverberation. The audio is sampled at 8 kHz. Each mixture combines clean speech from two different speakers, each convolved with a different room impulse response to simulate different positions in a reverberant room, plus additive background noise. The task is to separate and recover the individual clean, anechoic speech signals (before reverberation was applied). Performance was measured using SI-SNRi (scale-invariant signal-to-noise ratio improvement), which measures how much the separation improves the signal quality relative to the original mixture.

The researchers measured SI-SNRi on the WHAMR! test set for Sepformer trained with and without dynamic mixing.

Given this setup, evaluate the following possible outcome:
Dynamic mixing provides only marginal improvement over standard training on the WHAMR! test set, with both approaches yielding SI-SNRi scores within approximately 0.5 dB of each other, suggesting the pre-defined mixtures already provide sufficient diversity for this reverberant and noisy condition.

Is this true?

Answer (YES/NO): YES